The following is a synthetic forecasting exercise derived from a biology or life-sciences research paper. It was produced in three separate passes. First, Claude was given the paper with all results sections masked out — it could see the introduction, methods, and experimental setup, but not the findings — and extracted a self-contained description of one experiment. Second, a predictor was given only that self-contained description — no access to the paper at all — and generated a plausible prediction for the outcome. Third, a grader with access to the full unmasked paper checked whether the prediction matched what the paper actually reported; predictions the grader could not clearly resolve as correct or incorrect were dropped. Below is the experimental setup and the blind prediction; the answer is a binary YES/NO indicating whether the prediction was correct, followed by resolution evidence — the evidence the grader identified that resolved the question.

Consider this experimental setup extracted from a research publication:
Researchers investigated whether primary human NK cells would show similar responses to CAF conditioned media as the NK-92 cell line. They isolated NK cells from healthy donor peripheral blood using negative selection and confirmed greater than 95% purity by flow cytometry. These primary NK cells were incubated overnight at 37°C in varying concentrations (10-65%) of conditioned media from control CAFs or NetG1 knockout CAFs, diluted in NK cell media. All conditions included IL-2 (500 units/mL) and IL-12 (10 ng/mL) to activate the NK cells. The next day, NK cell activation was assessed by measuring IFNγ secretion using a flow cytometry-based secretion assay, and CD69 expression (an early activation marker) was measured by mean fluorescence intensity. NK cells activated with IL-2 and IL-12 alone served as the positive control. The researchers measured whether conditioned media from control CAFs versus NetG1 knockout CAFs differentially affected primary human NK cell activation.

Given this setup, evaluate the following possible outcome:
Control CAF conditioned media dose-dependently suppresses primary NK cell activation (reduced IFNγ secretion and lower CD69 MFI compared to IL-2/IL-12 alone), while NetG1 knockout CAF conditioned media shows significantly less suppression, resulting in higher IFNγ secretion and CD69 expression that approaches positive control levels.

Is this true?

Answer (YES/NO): NO